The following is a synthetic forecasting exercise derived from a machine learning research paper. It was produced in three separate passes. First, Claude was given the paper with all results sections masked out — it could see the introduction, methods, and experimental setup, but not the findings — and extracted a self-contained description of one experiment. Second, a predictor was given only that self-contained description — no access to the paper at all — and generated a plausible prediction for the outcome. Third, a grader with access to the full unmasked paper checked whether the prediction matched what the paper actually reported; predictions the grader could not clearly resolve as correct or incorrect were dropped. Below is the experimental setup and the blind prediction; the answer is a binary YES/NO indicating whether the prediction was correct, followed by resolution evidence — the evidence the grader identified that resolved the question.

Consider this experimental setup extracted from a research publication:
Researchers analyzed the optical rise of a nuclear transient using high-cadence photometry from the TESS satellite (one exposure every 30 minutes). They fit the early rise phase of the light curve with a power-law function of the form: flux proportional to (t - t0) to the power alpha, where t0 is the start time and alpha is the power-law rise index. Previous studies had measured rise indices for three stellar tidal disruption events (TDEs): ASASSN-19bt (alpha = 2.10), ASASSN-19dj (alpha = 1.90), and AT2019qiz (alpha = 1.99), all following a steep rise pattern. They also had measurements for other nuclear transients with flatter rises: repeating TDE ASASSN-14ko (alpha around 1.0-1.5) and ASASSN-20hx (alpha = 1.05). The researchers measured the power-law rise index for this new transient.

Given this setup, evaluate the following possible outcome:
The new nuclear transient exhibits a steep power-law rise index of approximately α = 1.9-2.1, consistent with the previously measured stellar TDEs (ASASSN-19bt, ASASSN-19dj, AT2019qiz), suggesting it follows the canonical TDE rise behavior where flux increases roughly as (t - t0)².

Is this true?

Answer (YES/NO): NO